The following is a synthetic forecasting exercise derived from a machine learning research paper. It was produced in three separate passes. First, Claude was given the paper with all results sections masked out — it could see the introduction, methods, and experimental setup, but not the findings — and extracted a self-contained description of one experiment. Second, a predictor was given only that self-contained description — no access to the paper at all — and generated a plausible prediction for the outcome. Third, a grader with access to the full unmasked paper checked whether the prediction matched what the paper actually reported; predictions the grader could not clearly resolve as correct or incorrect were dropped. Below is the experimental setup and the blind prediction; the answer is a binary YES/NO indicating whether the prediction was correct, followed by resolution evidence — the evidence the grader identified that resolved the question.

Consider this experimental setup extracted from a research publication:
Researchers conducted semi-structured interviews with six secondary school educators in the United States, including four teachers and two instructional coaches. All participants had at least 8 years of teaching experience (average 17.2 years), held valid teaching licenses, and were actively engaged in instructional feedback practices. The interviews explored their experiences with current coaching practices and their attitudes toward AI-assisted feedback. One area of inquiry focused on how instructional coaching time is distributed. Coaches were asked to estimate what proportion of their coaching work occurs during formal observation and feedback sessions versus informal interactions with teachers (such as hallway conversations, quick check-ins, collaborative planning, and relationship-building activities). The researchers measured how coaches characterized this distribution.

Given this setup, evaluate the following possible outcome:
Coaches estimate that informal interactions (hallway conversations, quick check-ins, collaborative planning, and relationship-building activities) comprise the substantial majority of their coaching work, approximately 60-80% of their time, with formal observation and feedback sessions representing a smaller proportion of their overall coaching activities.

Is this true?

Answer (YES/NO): NO